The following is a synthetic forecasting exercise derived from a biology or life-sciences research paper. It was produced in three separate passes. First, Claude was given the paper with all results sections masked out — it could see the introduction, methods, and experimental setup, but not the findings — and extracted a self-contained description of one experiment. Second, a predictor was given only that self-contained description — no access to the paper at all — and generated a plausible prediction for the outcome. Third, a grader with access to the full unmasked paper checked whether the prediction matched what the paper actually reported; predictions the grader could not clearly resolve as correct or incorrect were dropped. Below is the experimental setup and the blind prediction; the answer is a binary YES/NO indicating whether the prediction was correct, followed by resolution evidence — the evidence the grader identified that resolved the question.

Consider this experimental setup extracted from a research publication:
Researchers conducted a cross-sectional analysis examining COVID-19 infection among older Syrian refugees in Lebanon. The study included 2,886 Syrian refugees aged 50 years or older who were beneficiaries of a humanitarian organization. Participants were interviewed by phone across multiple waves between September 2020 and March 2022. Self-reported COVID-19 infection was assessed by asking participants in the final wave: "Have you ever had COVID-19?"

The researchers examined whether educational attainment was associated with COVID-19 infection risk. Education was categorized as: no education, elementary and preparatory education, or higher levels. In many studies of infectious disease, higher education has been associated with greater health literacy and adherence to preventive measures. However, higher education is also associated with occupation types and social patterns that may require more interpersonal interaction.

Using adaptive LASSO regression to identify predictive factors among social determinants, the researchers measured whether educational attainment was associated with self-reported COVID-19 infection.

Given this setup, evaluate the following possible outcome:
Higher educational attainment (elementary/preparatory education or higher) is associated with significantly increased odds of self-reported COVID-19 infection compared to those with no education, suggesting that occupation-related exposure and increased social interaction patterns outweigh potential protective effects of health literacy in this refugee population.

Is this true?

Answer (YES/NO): YES